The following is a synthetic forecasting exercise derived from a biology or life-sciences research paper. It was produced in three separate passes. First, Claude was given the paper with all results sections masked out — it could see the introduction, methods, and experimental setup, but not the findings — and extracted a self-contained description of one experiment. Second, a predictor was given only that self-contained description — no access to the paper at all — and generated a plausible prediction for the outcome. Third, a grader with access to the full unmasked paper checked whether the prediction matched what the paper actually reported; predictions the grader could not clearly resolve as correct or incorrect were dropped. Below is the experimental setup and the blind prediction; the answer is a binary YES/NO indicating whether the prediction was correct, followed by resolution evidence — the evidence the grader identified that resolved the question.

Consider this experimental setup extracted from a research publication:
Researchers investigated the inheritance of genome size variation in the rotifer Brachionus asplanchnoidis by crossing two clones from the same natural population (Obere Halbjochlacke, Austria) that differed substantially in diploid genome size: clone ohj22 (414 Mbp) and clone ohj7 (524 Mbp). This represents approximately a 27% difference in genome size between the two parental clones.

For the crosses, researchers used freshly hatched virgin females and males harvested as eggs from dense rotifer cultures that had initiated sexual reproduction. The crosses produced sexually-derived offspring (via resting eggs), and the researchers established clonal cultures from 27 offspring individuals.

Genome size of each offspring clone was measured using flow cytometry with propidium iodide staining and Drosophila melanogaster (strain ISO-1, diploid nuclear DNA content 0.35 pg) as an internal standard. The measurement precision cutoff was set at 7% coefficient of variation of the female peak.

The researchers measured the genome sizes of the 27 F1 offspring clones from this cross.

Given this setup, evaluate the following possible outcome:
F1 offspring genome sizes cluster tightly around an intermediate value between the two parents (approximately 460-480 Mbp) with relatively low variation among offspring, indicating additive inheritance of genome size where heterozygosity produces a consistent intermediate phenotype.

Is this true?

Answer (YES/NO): NO